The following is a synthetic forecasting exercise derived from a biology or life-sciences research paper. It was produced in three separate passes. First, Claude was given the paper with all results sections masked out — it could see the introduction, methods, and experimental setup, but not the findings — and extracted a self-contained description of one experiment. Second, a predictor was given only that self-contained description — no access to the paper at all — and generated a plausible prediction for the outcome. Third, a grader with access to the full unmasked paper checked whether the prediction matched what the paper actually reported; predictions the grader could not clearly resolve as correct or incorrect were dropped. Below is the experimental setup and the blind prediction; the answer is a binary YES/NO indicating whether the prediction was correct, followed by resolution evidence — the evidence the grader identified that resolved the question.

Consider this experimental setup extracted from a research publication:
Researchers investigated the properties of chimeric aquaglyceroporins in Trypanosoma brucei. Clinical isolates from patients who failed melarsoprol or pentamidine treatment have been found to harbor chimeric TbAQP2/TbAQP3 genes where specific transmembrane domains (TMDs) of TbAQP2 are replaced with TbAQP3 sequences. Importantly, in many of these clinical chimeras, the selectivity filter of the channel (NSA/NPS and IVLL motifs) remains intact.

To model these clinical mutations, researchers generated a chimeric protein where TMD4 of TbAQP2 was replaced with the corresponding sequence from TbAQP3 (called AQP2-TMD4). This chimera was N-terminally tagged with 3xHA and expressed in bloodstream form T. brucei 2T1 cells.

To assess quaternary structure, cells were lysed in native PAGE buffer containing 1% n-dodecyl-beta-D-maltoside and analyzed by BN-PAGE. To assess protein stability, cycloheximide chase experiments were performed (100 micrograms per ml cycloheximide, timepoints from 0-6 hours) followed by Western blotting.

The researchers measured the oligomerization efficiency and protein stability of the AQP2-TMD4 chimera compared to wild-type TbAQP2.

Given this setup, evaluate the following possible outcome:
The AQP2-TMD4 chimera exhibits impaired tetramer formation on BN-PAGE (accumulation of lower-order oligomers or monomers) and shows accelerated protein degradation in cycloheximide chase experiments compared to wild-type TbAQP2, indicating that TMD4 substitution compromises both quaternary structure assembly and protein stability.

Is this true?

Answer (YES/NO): YES